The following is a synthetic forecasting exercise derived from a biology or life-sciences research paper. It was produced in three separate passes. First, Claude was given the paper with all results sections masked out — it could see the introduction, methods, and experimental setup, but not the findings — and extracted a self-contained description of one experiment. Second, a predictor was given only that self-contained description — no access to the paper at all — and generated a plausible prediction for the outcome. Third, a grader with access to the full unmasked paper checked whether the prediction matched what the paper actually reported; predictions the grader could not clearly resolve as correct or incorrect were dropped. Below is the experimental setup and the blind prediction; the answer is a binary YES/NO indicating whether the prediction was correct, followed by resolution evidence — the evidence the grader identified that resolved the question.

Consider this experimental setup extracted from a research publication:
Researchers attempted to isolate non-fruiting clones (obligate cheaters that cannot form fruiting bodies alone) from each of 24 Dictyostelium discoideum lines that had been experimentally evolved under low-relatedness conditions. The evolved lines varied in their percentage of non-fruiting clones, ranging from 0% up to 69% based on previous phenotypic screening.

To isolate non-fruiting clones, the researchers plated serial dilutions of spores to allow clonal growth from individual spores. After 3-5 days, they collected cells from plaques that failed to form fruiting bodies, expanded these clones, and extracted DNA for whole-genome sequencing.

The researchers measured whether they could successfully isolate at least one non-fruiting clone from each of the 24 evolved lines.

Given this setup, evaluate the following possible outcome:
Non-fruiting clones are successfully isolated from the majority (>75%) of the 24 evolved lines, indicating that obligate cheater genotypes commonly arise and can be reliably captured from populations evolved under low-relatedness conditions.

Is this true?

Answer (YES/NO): YES